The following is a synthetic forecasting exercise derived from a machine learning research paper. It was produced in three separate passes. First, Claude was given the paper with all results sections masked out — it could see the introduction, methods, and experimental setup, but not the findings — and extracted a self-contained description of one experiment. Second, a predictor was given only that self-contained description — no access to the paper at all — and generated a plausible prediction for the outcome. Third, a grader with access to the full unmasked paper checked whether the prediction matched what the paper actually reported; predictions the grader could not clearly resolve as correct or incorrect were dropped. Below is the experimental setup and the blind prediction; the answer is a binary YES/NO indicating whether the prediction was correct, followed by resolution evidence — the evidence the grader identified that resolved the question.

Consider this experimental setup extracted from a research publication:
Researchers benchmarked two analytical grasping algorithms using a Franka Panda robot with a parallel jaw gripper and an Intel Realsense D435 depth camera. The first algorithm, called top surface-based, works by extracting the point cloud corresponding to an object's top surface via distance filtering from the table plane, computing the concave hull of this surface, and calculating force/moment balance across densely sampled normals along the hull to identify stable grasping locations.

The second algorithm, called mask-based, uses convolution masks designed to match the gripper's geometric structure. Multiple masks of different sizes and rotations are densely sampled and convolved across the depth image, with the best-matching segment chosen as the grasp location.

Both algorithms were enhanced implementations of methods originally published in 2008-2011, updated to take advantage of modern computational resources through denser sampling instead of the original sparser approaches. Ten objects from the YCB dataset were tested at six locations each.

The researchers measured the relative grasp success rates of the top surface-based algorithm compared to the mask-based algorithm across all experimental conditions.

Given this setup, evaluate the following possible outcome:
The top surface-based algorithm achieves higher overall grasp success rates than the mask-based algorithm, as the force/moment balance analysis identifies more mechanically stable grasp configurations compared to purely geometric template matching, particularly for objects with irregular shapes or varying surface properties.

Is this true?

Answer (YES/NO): NO